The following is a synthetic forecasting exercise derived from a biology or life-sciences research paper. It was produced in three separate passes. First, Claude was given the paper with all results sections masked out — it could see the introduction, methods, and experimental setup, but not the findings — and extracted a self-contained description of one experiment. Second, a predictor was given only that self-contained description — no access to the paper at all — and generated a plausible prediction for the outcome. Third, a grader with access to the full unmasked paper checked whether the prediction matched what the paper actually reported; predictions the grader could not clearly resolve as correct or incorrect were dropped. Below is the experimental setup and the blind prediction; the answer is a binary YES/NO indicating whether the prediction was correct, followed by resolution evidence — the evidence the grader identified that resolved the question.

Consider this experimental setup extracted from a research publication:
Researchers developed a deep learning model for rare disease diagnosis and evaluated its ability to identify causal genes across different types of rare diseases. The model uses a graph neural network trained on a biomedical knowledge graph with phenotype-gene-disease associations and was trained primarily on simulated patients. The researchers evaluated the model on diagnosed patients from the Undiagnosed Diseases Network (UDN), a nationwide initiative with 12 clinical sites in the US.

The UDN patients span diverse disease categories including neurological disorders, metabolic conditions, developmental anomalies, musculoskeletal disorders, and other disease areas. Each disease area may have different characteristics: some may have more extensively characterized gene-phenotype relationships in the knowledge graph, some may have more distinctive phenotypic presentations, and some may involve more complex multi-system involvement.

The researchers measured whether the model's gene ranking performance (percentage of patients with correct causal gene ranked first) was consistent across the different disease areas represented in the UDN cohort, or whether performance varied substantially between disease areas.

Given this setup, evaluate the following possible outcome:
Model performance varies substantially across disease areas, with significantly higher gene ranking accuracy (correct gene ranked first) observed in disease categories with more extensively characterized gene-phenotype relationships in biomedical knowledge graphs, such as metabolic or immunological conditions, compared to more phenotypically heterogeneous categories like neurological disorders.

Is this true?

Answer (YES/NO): NO